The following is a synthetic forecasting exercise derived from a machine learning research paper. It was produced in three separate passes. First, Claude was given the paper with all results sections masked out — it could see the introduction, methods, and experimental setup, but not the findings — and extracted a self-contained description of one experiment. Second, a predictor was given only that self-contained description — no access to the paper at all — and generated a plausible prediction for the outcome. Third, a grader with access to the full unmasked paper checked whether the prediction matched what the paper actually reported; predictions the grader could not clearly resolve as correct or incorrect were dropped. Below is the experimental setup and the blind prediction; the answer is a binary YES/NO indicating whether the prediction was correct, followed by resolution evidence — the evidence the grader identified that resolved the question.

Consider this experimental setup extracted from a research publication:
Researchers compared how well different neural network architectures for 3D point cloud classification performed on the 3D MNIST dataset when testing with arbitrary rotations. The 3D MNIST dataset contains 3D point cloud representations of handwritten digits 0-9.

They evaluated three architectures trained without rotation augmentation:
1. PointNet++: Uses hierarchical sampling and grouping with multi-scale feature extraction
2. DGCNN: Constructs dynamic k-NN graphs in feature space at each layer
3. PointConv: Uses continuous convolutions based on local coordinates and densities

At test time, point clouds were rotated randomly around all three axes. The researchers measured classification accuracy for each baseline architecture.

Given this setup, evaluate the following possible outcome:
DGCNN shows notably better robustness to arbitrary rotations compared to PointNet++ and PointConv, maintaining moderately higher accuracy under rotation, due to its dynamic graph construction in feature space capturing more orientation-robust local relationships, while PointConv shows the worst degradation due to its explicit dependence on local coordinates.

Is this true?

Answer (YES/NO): NO